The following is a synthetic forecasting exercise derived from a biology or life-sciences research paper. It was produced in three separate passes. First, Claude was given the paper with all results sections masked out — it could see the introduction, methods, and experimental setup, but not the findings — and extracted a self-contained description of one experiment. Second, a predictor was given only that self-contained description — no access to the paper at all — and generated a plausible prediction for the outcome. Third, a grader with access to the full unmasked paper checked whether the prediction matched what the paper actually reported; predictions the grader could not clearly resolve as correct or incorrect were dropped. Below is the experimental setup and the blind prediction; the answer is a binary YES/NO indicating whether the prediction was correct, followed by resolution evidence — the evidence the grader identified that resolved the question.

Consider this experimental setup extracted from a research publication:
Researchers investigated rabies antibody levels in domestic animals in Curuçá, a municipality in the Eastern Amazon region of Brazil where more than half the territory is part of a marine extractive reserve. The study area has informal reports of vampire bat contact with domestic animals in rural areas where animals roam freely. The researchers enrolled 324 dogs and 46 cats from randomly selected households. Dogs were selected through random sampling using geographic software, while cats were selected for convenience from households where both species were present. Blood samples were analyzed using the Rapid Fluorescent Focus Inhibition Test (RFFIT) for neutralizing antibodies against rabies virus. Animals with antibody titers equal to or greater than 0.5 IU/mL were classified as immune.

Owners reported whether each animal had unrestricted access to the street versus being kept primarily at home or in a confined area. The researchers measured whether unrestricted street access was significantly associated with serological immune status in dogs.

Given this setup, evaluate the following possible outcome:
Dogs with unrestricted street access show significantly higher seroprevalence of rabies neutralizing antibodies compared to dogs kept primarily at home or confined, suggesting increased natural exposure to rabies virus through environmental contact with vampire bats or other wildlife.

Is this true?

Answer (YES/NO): NO